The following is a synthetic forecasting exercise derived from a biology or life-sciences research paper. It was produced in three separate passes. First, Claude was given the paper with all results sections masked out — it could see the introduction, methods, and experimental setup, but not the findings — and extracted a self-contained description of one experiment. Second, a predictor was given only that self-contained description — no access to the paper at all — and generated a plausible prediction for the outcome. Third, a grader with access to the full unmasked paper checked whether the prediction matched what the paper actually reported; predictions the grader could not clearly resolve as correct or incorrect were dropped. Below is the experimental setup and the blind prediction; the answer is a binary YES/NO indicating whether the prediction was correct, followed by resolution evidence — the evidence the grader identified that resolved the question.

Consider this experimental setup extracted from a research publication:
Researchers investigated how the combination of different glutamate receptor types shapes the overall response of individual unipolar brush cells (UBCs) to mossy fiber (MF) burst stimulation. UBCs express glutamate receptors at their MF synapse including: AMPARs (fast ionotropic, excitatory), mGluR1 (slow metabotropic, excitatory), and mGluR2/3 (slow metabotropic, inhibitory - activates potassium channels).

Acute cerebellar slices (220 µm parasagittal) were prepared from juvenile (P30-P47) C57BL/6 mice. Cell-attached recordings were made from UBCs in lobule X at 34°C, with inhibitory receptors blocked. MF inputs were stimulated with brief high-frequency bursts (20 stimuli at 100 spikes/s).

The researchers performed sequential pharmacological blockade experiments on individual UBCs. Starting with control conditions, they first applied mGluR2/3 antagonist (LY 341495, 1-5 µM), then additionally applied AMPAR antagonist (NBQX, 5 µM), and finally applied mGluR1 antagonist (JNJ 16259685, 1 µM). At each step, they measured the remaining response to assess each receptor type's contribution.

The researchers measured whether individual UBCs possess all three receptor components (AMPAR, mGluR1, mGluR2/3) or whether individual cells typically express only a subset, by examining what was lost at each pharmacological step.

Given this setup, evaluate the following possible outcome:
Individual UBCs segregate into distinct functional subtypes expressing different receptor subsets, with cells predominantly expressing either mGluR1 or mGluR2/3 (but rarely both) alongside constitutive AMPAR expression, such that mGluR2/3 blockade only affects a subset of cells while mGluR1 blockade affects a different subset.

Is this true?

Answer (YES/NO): NO